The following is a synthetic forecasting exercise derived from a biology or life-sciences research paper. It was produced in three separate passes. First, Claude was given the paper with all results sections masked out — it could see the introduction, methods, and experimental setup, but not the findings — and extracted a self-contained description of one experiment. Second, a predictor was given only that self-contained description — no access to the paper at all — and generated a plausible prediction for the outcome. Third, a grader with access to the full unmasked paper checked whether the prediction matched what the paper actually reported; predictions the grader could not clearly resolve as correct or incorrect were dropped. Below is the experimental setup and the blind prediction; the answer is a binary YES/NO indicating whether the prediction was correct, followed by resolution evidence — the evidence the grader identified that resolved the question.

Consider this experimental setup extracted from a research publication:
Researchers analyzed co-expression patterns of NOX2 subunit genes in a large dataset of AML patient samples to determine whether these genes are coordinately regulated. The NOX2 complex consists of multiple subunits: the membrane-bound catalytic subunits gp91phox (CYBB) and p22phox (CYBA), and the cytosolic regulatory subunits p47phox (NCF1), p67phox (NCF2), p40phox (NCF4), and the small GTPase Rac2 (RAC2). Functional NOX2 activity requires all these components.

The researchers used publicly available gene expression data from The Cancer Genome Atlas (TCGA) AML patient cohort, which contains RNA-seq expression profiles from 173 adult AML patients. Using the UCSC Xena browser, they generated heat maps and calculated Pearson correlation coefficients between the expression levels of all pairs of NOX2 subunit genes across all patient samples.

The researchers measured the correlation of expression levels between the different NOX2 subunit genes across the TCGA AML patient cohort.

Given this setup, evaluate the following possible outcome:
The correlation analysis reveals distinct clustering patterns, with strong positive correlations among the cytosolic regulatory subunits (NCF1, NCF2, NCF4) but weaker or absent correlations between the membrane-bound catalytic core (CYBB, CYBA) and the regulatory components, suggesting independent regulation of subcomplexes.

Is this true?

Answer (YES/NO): NO